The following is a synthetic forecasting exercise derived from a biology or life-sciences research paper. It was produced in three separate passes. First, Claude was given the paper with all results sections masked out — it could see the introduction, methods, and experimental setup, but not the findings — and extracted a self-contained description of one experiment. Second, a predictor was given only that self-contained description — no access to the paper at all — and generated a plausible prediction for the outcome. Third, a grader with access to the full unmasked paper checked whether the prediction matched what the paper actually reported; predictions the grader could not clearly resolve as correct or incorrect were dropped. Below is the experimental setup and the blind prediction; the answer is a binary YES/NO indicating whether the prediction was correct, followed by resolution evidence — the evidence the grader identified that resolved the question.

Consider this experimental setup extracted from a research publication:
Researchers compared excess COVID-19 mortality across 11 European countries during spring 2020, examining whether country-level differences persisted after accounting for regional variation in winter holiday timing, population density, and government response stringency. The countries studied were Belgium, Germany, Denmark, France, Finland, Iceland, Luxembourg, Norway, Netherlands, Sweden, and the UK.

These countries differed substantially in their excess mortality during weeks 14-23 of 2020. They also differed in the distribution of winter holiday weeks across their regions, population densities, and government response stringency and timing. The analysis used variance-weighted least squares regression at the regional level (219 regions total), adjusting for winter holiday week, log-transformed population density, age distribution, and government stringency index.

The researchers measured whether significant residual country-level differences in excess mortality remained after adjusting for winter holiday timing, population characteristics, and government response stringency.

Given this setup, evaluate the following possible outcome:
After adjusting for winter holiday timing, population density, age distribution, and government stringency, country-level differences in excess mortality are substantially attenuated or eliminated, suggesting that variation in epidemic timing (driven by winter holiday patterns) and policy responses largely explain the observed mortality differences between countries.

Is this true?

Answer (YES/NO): NO